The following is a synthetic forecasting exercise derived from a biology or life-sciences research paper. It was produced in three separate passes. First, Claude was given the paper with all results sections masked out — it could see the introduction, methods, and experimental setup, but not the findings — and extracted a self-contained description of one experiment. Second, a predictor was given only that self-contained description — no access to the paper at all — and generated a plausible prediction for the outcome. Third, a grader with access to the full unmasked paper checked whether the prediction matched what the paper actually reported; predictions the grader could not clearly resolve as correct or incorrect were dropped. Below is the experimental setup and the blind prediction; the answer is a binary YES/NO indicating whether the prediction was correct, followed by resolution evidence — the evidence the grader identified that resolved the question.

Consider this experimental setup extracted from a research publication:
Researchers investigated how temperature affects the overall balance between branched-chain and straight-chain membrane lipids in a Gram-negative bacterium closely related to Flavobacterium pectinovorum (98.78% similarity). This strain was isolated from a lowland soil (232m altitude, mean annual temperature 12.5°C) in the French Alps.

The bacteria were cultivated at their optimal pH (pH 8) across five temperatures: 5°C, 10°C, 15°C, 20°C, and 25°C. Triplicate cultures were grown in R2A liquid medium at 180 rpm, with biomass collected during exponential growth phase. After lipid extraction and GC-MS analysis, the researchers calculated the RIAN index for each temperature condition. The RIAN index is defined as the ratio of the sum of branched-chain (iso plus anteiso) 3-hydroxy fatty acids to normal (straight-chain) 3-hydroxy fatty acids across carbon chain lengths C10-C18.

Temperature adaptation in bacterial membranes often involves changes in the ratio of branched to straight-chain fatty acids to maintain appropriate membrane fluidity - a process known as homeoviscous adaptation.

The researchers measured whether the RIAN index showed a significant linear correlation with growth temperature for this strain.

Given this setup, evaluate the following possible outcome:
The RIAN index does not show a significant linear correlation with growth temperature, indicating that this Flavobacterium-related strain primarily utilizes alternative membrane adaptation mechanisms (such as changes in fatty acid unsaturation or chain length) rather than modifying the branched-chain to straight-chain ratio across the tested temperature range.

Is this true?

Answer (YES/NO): NO